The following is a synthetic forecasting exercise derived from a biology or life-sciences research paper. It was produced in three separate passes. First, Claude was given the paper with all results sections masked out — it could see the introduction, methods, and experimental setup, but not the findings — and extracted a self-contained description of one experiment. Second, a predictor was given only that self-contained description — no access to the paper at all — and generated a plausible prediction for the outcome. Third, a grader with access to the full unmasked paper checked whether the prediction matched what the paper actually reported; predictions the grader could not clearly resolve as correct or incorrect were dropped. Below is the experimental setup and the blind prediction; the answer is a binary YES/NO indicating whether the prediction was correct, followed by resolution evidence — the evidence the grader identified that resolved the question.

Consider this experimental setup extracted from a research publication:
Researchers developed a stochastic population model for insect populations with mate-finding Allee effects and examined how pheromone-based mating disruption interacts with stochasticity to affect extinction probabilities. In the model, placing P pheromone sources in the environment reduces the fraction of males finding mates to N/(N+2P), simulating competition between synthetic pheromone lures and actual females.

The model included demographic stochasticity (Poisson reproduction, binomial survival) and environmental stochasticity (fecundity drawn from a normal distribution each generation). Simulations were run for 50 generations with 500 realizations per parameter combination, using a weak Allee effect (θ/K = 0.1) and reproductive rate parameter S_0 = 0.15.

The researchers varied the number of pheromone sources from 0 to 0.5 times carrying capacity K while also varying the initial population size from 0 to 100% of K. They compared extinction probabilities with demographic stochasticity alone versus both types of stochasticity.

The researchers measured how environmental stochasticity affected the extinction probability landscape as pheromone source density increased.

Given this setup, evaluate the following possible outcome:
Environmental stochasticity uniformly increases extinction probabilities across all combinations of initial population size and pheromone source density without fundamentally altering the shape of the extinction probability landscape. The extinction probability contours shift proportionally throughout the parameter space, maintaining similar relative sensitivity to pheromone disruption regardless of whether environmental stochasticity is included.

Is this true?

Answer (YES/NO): NO